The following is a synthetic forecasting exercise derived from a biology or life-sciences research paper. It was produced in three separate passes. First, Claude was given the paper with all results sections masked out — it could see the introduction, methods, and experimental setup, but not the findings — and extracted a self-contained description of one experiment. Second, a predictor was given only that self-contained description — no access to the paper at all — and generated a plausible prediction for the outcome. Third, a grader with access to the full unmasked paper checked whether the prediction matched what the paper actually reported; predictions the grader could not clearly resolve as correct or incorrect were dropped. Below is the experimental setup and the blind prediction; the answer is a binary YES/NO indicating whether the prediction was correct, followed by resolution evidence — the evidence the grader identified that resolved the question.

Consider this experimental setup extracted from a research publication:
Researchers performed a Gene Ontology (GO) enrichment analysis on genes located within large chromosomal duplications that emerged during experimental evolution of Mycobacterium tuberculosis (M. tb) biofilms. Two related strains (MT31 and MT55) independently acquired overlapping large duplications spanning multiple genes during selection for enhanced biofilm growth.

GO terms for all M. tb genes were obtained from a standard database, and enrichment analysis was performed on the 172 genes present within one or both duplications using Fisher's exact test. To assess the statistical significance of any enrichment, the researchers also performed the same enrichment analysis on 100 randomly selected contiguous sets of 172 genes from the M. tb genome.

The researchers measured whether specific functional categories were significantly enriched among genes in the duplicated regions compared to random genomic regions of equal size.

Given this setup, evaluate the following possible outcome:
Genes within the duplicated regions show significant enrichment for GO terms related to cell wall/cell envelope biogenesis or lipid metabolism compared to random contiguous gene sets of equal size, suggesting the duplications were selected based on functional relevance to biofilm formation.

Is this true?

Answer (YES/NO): NO